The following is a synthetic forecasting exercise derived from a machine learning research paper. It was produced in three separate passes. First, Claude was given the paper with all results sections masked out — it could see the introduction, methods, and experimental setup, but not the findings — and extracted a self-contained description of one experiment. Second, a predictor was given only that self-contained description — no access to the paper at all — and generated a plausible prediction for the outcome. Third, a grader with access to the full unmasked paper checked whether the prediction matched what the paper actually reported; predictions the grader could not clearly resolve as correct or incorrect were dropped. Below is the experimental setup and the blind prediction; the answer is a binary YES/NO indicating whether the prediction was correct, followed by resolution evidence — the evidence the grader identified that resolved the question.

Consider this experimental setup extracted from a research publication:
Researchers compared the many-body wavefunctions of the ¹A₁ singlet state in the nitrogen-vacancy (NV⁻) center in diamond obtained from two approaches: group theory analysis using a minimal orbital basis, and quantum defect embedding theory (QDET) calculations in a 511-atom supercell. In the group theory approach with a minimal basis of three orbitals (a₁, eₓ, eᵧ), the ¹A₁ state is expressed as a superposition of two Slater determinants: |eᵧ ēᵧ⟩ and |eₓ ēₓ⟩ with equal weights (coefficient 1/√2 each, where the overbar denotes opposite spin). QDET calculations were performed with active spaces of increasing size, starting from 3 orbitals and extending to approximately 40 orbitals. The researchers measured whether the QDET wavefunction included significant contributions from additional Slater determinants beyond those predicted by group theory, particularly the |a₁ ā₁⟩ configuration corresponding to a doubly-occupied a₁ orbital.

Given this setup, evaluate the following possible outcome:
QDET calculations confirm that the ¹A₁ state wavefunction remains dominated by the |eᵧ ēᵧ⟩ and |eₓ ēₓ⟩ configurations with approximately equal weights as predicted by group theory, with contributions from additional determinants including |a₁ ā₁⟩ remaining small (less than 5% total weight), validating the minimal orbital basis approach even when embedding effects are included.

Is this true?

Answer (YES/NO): NO